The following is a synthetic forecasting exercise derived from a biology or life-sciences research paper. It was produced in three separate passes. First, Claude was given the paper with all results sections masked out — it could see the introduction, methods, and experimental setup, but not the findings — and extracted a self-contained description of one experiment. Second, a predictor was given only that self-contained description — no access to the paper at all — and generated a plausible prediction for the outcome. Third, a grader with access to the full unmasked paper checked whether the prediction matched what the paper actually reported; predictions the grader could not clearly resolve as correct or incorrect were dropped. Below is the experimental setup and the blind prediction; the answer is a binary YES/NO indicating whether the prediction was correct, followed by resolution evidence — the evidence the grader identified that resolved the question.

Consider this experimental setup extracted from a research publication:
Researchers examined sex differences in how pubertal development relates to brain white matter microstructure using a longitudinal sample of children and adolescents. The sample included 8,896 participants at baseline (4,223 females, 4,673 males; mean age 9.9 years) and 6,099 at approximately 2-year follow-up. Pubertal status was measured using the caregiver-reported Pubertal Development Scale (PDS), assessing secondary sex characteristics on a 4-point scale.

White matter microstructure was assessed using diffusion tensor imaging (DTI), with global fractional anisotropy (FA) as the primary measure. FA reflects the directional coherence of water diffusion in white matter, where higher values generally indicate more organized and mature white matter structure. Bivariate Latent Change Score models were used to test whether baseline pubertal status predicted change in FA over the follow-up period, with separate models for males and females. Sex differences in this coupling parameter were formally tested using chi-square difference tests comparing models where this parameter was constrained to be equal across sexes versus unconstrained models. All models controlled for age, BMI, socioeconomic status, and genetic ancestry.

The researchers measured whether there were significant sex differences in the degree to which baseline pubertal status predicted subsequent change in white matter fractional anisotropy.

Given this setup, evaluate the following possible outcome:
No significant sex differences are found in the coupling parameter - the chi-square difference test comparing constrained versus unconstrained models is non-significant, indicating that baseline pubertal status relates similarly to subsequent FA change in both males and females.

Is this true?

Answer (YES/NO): YES